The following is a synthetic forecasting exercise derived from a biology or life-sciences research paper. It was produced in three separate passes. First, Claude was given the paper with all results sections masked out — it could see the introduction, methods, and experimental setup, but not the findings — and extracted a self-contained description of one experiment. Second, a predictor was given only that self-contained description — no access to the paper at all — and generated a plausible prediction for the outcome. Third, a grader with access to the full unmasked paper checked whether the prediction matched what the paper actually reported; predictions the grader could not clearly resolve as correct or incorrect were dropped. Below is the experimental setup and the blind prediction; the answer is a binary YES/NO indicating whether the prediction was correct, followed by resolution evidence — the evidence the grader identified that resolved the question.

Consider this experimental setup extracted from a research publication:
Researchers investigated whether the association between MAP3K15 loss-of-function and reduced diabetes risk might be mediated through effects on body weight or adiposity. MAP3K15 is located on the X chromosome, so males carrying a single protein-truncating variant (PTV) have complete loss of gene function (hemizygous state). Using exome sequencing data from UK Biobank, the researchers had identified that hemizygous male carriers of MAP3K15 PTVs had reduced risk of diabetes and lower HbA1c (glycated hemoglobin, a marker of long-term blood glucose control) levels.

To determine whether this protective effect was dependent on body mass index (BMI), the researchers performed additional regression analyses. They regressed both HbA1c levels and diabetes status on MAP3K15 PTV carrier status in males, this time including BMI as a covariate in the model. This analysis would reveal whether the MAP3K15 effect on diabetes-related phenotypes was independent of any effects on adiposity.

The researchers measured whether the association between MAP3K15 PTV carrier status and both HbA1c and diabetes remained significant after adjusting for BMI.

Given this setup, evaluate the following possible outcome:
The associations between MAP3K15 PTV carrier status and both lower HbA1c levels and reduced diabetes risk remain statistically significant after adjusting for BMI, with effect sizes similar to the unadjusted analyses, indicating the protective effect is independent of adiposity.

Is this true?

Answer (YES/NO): YES